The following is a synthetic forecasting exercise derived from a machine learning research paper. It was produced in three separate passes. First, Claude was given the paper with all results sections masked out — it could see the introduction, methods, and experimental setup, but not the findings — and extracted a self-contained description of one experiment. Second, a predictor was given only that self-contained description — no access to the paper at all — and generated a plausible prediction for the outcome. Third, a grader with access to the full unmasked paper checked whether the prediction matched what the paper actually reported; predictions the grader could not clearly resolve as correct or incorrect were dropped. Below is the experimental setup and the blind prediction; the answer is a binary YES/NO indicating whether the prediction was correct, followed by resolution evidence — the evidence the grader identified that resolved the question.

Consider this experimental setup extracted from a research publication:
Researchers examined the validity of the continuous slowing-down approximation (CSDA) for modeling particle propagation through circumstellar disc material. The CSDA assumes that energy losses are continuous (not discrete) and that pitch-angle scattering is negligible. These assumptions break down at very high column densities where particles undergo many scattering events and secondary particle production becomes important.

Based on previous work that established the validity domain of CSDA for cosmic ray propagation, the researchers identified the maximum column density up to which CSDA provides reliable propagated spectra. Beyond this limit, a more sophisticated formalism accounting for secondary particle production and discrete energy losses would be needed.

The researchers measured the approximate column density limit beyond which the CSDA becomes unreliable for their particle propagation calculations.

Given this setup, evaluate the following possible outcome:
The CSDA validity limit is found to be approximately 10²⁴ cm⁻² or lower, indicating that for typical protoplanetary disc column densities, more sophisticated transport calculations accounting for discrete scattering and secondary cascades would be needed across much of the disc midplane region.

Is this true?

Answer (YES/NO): NO